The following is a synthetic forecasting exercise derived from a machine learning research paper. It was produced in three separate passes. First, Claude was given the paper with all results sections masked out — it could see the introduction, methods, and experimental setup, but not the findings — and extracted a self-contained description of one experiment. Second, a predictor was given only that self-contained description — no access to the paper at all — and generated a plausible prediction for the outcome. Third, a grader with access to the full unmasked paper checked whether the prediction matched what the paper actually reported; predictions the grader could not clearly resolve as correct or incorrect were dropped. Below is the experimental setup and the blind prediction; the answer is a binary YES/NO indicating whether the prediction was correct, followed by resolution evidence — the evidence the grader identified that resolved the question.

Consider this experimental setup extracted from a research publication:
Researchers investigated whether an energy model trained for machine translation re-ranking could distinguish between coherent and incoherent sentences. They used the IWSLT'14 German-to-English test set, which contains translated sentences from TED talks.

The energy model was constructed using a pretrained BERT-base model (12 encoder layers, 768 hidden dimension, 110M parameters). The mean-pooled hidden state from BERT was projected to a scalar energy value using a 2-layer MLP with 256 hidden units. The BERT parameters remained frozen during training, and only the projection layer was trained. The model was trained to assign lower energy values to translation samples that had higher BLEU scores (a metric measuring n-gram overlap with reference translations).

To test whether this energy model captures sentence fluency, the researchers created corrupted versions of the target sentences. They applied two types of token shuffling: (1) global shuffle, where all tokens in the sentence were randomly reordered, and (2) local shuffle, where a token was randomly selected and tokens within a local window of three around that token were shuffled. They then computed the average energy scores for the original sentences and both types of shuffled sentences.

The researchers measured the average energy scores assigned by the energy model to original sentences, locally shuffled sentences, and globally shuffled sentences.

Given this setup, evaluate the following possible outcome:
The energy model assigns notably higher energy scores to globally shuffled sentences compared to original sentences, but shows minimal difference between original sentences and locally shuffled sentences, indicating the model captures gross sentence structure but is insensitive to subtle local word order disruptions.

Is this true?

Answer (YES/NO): NO